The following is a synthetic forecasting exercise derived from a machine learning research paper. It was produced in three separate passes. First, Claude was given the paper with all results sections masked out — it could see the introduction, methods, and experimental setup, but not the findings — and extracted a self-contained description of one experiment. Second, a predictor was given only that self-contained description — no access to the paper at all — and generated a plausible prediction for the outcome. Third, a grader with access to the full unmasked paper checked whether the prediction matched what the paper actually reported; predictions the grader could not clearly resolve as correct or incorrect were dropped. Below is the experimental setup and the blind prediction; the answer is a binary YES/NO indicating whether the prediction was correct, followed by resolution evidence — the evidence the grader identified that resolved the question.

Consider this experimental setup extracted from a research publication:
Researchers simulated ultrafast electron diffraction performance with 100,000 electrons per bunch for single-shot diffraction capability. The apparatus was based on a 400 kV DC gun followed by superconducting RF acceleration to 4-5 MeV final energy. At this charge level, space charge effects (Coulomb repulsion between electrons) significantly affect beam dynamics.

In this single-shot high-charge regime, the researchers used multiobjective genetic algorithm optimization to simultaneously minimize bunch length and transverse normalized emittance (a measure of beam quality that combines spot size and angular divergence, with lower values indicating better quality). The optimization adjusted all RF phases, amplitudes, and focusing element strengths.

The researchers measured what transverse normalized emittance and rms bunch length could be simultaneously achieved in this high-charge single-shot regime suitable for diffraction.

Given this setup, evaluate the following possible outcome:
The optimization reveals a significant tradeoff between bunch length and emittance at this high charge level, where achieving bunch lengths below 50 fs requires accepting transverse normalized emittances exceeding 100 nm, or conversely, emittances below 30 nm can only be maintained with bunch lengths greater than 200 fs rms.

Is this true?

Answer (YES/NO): NO